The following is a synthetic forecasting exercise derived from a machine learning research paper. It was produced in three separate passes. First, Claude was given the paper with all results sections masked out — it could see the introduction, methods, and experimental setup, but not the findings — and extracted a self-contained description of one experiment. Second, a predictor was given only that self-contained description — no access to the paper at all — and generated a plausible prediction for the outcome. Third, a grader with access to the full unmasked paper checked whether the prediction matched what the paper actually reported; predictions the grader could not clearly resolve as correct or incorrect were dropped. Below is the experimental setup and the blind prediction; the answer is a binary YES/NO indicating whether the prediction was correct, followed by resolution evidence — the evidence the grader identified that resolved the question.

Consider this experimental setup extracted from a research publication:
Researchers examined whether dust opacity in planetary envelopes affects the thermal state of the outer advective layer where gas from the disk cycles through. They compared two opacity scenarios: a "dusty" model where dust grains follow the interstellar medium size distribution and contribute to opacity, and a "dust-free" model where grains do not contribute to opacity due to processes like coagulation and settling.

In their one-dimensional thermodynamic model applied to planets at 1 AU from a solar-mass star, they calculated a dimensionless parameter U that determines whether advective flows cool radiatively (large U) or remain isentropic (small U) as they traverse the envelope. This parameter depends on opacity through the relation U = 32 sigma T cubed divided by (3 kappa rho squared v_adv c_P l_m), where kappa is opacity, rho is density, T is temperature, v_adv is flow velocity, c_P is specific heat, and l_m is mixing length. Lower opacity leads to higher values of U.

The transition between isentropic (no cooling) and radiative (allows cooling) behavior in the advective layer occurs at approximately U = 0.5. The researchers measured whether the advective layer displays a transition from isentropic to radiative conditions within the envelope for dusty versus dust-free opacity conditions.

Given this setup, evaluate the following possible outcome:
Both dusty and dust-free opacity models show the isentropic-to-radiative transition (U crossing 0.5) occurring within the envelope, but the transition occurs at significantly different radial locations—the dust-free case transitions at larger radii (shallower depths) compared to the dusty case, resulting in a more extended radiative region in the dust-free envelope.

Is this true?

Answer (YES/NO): NO